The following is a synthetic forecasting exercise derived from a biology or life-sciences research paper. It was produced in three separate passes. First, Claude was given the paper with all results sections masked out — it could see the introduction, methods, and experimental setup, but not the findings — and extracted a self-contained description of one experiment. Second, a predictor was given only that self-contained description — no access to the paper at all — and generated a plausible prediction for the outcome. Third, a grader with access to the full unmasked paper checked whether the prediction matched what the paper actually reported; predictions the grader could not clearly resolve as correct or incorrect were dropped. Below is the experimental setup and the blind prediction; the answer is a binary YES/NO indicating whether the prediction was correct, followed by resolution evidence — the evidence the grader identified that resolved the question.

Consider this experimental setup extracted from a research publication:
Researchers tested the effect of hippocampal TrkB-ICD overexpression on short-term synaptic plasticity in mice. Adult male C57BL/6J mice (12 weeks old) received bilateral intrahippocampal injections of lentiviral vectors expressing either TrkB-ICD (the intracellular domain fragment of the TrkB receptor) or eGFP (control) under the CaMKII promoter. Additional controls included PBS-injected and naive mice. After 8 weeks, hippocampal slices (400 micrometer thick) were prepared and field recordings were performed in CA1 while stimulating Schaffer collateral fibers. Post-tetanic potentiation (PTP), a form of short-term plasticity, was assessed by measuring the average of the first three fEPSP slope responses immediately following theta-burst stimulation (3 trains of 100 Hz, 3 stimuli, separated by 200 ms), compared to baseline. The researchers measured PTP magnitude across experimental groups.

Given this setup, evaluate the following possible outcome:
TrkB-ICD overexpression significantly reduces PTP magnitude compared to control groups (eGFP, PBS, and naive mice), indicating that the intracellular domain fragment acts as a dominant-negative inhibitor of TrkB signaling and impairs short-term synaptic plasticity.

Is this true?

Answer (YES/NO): NO